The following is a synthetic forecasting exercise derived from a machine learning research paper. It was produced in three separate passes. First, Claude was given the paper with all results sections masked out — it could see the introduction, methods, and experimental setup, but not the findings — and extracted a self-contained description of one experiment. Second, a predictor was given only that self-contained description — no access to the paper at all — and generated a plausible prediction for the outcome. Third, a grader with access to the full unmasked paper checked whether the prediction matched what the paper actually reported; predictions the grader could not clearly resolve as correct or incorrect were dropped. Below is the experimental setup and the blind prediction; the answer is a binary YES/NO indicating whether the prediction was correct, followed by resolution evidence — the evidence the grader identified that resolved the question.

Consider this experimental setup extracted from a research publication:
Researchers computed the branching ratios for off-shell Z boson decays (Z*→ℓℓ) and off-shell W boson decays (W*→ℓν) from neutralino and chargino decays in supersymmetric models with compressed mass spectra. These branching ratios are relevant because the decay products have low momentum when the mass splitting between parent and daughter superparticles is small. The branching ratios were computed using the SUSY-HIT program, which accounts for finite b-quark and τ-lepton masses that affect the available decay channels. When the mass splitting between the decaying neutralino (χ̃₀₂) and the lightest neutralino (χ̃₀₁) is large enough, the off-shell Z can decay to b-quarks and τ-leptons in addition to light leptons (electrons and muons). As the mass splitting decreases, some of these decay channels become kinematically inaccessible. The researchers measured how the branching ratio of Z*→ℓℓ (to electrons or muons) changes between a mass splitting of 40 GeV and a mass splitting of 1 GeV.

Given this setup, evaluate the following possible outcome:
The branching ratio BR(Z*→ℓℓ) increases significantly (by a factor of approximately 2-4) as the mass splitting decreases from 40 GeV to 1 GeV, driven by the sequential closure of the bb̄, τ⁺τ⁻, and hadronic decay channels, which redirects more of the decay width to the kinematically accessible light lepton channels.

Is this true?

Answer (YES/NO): NO